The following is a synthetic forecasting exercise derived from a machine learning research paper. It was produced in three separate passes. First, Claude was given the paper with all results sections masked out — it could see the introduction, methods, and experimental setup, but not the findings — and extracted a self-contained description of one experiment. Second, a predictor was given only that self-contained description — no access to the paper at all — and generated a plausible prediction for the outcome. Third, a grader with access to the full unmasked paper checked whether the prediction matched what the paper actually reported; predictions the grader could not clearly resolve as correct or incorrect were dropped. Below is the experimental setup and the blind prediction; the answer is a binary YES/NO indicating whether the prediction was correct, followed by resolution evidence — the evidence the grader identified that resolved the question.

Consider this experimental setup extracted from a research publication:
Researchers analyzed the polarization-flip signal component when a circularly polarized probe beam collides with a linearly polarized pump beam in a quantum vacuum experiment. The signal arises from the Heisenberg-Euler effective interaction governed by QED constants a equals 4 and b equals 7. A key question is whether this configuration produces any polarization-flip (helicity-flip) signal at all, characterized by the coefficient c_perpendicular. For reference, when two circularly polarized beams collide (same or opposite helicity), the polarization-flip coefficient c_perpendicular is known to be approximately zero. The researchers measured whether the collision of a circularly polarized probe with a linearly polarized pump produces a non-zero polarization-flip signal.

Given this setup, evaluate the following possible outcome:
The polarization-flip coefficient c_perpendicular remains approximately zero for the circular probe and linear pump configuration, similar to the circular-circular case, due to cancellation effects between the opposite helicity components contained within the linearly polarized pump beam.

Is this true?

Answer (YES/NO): NO